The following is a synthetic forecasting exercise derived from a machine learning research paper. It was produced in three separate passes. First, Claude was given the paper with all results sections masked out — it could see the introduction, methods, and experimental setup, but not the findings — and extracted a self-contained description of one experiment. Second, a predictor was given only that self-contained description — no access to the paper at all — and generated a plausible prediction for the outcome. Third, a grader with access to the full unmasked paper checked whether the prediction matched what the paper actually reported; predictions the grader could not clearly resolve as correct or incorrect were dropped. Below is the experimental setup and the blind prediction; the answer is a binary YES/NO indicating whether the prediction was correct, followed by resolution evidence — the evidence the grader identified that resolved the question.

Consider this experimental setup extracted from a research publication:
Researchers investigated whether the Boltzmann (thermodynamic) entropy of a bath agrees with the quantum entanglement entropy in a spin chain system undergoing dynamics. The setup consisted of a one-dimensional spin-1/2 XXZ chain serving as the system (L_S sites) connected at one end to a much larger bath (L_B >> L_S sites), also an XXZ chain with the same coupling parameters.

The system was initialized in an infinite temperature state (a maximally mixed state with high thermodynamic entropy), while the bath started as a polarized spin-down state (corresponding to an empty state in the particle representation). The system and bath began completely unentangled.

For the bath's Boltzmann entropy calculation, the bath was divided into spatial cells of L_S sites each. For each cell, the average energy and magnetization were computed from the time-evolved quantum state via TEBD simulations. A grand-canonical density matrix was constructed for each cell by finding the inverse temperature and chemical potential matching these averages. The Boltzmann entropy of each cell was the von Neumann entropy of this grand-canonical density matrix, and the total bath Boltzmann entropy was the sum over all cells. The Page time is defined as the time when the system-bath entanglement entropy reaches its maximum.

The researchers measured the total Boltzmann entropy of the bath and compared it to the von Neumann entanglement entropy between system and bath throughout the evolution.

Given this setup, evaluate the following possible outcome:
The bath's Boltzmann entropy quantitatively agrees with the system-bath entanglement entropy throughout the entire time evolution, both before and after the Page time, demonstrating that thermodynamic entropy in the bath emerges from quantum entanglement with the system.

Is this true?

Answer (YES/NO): NO